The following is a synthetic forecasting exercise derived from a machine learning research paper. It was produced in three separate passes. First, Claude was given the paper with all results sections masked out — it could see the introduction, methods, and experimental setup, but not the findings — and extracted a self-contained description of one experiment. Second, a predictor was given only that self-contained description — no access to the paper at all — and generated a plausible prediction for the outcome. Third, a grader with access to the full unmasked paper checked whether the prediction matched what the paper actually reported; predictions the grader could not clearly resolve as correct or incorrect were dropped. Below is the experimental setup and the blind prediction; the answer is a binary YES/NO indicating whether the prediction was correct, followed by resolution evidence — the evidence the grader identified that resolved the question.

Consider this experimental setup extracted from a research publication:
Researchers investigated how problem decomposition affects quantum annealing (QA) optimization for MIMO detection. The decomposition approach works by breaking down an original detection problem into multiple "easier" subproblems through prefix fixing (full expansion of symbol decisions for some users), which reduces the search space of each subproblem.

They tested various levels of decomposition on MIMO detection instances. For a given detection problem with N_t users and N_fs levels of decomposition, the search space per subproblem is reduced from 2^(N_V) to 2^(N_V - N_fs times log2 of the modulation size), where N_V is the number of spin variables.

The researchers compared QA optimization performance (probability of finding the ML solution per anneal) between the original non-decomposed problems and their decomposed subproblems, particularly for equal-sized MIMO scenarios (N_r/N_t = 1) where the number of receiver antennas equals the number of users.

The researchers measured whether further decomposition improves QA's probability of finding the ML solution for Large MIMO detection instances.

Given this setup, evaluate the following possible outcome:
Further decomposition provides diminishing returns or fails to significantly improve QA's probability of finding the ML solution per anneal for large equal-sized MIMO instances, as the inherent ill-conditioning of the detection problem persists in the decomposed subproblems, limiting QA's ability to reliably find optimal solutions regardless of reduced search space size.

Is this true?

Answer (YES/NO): YES